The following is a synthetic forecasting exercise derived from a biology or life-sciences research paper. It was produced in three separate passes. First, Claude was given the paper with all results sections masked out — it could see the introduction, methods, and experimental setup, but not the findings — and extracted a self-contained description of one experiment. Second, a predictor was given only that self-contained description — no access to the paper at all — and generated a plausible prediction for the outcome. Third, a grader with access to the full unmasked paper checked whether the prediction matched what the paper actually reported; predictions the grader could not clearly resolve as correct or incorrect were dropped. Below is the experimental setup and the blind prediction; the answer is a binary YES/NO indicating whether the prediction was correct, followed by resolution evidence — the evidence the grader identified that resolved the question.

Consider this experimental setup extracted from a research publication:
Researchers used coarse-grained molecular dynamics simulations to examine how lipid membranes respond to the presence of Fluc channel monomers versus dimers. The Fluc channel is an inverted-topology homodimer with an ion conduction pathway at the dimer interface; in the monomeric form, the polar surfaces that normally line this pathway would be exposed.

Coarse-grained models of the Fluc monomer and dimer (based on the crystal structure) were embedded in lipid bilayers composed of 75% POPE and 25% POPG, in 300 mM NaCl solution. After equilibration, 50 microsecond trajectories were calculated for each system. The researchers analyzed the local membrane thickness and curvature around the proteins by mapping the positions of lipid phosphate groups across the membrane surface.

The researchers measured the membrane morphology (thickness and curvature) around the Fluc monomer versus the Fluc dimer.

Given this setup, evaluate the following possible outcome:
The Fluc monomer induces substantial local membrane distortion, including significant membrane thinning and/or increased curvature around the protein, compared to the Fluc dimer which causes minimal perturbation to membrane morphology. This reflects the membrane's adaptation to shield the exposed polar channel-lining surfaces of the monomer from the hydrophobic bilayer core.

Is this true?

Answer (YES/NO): YES